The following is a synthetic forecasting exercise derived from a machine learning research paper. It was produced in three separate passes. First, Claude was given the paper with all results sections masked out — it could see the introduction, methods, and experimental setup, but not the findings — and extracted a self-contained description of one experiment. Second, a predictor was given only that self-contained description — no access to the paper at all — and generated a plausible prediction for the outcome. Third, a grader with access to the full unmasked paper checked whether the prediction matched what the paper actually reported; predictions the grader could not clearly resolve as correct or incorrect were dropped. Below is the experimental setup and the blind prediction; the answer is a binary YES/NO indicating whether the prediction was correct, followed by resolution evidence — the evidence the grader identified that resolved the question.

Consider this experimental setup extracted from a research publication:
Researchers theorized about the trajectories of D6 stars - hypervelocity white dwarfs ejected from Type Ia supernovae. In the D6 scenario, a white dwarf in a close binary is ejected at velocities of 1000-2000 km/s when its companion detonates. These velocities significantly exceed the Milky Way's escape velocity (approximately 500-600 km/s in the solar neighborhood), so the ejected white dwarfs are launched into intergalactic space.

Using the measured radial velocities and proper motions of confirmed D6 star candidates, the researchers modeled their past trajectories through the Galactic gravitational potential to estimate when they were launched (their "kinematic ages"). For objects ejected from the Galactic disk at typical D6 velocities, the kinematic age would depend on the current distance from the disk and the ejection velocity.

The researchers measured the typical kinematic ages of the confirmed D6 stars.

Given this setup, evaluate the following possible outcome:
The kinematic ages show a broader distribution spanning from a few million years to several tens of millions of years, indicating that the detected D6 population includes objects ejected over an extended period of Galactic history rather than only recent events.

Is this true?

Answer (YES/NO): NO